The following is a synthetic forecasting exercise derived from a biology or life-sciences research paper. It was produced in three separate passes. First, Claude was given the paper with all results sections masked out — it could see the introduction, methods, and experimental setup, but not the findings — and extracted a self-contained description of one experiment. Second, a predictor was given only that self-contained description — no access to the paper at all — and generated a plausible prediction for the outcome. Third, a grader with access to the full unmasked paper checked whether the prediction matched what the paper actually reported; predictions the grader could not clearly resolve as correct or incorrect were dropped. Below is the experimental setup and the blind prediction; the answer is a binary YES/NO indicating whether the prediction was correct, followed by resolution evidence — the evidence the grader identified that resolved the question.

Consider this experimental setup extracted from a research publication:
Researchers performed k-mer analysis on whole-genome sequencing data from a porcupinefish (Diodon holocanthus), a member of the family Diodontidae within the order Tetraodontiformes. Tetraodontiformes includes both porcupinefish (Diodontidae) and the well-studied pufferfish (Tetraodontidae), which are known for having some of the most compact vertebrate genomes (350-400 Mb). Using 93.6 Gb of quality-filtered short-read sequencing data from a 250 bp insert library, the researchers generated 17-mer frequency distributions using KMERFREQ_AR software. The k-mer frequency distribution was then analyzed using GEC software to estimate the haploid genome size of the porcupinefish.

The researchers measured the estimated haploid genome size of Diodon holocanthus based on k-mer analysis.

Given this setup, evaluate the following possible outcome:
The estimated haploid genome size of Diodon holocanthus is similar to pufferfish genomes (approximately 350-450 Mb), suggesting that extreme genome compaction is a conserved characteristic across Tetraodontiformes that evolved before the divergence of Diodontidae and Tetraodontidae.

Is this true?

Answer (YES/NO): NO